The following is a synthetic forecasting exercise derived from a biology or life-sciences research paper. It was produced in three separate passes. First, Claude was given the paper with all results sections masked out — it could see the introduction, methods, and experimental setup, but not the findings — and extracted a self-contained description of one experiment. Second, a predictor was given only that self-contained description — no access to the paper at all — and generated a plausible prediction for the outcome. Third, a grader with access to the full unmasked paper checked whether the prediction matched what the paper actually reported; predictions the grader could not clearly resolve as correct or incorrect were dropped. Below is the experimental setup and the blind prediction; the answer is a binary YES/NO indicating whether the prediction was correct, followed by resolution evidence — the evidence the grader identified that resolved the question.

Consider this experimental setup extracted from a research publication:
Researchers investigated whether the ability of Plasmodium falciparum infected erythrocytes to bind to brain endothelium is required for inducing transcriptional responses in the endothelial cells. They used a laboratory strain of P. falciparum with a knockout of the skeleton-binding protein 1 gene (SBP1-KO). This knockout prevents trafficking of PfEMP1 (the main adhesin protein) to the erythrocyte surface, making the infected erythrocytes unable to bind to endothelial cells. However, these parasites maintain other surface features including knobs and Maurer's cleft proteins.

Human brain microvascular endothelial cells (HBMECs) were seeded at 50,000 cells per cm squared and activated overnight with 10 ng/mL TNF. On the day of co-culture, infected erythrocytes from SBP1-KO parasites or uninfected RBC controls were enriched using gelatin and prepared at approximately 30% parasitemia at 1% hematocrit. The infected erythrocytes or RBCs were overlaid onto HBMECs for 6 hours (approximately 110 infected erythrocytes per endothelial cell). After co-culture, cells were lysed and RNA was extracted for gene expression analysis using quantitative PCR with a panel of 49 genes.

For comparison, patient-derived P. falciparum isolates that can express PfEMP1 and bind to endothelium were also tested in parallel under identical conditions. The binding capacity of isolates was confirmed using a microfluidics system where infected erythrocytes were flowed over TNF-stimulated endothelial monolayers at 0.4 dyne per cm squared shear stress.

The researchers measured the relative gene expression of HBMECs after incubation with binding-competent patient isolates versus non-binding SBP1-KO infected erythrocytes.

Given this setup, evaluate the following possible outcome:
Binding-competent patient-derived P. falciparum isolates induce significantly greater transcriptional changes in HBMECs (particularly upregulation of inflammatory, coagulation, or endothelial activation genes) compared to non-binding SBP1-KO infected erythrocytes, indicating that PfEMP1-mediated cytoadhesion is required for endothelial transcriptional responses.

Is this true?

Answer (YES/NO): NO